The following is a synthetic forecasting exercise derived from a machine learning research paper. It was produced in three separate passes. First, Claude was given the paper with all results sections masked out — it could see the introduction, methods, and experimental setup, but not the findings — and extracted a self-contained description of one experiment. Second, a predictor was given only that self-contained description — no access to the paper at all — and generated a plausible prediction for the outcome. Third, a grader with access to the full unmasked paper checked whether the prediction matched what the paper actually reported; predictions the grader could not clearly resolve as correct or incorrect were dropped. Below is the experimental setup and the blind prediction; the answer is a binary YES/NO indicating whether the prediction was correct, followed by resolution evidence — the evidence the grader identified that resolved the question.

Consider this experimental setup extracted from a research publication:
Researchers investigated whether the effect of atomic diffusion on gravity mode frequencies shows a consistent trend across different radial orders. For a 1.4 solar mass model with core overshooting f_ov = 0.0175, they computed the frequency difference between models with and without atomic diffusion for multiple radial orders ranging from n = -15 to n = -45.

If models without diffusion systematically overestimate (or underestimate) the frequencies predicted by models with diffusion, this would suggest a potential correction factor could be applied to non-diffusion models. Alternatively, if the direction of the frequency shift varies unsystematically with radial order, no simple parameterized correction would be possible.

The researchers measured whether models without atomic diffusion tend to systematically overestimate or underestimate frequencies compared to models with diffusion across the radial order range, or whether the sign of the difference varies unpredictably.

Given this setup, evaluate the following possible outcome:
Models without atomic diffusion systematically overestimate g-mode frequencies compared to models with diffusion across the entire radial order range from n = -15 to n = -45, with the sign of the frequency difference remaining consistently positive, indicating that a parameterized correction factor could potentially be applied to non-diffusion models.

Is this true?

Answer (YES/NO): NO